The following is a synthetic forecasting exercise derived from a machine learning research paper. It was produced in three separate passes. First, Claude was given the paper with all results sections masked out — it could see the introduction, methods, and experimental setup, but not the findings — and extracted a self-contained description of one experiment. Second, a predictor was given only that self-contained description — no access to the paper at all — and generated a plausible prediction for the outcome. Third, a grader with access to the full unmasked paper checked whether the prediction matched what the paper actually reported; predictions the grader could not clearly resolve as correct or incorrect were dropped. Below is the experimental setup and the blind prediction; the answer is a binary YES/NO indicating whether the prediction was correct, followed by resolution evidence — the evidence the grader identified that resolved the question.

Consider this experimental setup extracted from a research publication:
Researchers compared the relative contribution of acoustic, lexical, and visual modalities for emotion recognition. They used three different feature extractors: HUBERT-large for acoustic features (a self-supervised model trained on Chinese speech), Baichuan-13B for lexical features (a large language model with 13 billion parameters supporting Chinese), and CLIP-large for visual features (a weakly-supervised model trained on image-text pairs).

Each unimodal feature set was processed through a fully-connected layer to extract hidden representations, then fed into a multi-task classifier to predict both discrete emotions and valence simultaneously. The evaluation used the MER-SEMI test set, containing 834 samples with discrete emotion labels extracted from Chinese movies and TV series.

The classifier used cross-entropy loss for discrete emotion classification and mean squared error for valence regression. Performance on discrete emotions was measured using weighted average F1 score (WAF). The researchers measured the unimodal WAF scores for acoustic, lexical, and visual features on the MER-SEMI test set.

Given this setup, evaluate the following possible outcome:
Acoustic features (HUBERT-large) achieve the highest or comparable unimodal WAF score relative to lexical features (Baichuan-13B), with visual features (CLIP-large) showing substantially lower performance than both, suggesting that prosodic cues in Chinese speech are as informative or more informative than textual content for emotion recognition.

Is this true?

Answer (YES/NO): NO